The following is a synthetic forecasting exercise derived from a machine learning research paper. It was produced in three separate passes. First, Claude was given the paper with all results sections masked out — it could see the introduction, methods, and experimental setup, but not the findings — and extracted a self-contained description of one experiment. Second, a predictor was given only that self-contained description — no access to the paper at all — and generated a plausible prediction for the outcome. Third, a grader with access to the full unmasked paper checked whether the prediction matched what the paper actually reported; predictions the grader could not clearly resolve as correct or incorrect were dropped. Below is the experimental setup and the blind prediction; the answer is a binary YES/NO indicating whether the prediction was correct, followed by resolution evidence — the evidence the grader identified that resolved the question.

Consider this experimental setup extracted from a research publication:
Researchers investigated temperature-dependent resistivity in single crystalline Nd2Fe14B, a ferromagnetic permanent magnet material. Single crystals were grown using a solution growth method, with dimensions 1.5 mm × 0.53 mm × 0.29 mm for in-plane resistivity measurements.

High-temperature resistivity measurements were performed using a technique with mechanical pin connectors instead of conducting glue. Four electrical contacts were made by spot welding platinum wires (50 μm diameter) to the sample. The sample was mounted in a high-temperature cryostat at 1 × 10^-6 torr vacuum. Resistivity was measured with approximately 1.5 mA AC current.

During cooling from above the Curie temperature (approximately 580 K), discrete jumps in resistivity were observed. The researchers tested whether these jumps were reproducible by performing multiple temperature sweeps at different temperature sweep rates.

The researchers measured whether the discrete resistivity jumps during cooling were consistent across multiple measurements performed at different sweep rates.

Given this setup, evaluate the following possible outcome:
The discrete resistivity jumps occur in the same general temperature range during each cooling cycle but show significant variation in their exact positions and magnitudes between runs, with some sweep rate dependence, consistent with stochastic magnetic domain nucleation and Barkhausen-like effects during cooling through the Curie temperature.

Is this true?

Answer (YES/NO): NO